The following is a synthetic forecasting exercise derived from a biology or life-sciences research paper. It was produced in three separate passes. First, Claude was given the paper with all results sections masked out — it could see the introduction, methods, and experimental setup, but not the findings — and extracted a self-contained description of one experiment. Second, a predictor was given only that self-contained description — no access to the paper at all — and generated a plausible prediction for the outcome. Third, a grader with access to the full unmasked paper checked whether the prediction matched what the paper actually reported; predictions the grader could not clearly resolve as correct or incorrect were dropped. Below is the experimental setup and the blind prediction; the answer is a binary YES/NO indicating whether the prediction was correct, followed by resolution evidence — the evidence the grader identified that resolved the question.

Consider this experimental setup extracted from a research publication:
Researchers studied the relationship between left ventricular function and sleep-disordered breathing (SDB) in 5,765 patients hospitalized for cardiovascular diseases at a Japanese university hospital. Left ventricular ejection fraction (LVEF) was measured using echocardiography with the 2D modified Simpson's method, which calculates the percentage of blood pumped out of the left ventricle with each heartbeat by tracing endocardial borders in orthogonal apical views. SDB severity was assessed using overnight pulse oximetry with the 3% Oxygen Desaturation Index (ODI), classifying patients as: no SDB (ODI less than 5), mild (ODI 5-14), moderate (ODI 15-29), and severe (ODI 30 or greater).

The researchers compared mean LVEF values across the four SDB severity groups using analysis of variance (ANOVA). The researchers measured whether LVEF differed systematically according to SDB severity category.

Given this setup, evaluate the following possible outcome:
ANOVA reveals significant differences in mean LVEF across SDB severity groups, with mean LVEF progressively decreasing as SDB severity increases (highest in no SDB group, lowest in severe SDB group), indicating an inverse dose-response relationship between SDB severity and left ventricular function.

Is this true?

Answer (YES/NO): YES